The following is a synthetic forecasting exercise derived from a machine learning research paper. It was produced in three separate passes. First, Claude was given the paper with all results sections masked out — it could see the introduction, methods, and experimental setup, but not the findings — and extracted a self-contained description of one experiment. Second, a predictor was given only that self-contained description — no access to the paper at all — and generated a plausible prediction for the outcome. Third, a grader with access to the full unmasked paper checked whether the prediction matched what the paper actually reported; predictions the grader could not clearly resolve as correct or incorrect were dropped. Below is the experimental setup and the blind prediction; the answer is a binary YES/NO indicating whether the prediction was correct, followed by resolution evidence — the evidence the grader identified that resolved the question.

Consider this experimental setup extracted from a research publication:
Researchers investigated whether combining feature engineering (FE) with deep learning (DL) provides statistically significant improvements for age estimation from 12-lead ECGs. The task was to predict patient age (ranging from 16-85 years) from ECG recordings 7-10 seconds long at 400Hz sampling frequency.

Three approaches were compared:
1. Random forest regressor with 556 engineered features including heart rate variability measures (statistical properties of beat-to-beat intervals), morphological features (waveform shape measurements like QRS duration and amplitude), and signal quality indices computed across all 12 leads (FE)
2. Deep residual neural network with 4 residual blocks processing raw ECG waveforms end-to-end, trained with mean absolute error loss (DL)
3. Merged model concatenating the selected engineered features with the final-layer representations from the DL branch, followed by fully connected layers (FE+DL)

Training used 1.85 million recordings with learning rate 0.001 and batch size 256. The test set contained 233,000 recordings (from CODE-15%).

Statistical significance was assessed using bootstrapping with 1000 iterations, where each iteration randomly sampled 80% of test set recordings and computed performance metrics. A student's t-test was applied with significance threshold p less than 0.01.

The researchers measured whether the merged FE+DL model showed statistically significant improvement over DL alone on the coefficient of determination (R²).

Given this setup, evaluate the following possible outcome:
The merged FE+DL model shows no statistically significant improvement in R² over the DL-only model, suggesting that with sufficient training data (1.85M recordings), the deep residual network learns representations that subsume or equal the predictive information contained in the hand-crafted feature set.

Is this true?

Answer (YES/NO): NO